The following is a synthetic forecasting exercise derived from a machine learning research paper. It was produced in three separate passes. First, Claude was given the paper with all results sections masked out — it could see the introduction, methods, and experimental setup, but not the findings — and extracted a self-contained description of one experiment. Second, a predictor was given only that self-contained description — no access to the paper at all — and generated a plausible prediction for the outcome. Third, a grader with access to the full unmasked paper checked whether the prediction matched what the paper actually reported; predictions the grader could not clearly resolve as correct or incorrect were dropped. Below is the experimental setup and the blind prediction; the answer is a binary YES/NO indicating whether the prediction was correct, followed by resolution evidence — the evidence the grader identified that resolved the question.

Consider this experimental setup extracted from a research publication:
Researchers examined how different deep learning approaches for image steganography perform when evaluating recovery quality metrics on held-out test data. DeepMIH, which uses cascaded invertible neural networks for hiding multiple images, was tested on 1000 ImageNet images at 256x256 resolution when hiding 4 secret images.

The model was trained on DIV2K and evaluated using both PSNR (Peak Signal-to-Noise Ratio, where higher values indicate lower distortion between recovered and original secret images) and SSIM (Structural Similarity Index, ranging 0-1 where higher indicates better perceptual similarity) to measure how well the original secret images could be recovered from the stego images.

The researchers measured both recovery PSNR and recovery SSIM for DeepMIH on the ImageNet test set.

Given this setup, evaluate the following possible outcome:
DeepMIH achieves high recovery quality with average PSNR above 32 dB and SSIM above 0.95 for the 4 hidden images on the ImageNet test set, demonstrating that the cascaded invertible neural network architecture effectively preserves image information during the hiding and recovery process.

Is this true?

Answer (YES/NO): NO